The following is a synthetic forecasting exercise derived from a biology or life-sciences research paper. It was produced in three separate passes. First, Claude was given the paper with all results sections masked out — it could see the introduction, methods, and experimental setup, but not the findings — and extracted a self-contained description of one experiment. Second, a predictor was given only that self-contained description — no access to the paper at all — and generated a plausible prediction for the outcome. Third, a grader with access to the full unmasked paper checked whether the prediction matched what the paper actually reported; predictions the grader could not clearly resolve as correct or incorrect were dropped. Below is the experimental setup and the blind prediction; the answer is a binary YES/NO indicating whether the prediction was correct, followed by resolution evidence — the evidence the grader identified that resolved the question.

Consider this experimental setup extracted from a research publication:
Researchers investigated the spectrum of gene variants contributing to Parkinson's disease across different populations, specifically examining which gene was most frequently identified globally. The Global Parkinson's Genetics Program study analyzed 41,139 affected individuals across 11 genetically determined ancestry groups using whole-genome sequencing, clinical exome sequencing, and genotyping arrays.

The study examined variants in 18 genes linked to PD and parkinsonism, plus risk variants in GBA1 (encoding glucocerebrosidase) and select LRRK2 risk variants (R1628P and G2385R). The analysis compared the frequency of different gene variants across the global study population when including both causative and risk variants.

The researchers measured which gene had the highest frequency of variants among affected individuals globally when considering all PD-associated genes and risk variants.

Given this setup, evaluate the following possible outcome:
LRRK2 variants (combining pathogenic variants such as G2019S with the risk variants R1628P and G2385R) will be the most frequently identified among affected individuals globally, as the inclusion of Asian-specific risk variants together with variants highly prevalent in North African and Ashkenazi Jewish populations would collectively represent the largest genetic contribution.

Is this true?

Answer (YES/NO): NO